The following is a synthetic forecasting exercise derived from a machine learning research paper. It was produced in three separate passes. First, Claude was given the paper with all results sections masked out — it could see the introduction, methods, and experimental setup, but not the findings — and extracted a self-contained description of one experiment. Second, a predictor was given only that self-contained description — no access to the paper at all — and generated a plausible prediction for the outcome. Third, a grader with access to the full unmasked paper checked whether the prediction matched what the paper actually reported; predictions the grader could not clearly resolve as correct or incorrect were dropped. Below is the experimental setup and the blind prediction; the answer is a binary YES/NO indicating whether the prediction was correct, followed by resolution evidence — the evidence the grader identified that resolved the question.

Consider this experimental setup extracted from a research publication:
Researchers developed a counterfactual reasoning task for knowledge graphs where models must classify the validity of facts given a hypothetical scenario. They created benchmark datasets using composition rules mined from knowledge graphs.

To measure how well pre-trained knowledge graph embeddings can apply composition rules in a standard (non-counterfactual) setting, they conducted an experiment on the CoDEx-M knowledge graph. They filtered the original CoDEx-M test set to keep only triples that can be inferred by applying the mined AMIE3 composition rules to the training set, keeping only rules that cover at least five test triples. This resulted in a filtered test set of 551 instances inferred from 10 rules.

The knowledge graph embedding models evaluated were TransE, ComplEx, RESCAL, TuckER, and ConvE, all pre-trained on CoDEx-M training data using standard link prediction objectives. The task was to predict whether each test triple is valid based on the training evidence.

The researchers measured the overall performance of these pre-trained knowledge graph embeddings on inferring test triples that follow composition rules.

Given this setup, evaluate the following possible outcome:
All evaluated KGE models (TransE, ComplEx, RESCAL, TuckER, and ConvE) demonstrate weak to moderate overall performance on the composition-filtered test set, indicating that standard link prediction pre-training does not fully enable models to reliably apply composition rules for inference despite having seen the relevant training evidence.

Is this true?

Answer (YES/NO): NO